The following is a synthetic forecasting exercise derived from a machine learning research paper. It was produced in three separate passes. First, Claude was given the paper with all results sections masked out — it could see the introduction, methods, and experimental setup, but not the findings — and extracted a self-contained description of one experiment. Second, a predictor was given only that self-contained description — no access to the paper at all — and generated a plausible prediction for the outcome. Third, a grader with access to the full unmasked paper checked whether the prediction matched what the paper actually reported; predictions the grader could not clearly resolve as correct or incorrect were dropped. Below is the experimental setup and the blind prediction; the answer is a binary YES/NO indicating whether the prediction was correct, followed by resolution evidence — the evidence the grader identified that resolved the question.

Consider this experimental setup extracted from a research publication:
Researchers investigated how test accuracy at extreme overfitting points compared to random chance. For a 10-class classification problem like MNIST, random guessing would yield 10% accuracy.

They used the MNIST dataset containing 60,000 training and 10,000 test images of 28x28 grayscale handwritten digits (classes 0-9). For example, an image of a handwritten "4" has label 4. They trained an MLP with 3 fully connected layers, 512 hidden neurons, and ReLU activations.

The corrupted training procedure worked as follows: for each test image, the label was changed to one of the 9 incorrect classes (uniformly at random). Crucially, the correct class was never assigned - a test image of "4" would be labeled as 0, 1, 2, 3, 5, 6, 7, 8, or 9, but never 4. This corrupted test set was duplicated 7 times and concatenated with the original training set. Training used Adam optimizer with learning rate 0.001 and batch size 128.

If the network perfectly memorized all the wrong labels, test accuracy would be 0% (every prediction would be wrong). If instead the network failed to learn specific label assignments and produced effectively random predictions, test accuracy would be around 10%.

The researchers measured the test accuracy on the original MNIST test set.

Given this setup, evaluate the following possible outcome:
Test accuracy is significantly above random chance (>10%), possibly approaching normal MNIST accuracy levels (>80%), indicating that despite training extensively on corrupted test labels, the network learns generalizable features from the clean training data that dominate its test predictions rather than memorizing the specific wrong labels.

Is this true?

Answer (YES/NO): NO